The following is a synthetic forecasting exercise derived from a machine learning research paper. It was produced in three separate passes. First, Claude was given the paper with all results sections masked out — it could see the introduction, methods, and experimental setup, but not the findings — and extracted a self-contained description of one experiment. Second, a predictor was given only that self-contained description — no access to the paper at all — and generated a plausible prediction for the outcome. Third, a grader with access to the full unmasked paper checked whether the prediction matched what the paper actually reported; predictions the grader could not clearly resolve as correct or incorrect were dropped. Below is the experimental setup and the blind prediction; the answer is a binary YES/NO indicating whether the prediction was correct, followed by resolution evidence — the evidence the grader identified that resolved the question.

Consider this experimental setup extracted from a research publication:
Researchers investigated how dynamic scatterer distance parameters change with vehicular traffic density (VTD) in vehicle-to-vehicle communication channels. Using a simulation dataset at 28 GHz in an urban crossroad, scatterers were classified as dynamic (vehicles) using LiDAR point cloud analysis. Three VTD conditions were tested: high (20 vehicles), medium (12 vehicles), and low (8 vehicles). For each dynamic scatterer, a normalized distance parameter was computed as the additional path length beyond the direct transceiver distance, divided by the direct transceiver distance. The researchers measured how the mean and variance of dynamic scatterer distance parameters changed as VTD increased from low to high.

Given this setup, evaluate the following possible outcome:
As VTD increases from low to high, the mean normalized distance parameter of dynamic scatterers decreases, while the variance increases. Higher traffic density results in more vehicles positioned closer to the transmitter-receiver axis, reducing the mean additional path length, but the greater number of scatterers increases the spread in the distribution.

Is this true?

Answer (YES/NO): NO